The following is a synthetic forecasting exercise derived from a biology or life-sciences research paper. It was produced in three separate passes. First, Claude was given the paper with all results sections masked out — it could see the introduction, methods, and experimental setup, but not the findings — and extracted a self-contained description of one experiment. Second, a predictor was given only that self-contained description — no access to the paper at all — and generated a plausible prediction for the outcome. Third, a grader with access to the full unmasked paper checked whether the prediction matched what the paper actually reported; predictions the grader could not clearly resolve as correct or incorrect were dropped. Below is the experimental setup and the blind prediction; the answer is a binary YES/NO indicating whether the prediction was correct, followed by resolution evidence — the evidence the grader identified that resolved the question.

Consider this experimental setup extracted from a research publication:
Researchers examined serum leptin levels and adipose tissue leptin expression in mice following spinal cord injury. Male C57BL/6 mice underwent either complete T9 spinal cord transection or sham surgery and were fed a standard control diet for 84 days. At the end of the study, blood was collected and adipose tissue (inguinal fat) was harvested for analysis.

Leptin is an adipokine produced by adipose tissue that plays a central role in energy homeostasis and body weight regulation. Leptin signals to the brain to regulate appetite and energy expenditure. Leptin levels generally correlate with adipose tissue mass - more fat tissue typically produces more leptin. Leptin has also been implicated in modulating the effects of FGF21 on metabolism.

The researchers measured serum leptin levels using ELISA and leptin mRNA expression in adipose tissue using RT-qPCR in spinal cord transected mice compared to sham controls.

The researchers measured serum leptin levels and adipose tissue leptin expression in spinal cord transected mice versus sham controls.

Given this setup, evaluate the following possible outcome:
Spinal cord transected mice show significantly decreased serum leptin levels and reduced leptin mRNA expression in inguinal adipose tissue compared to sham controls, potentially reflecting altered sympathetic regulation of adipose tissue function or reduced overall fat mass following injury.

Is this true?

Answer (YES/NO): YES